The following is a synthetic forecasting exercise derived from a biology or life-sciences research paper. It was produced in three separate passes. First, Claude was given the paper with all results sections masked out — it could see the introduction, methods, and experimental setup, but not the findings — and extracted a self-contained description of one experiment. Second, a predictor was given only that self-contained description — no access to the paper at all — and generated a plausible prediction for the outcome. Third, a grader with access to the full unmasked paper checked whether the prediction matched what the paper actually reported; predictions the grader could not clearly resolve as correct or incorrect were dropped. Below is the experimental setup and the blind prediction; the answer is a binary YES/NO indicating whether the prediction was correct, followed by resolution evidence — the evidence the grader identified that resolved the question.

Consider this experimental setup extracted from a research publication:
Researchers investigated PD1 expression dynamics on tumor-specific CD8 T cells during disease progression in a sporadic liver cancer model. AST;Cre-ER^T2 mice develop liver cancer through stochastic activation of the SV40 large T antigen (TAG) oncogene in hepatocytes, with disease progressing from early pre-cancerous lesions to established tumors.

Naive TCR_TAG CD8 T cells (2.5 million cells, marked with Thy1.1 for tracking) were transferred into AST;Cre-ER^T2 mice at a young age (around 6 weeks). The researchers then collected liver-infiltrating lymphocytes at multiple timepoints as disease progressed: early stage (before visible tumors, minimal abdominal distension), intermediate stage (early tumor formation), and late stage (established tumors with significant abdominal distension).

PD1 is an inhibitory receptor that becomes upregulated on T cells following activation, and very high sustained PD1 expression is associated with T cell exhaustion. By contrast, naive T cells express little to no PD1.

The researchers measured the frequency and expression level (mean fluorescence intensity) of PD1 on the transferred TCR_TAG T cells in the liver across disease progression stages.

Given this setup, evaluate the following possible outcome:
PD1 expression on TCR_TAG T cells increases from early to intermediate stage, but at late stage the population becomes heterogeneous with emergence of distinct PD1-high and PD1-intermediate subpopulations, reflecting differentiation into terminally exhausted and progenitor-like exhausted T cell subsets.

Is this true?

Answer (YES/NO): NO